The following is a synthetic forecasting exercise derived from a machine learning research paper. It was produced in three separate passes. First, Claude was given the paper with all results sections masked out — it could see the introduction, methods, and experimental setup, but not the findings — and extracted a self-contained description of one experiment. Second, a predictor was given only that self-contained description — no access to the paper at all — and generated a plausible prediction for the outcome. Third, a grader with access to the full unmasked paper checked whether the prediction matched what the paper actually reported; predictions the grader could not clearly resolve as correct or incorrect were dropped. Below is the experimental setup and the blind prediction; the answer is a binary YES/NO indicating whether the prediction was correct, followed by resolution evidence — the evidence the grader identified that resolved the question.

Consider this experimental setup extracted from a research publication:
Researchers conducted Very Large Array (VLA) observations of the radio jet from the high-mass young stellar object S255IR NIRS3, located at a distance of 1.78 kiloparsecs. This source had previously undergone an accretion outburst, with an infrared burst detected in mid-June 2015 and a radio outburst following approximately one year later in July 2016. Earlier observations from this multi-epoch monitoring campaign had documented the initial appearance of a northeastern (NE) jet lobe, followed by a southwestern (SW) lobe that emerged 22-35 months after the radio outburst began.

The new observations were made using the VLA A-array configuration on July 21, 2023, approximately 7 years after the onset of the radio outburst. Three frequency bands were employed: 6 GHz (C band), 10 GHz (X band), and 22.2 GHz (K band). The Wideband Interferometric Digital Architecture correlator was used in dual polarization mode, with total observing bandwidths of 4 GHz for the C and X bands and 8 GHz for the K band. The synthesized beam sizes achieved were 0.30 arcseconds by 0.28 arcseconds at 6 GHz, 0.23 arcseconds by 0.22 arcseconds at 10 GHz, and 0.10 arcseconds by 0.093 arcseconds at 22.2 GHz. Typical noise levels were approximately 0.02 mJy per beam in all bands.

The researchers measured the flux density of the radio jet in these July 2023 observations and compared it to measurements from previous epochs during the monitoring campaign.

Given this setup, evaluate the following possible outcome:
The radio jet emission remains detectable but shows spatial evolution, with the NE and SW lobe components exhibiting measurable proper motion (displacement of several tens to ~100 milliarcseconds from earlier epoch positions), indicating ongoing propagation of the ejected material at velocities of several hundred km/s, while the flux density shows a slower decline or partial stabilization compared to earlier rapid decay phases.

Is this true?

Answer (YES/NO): NO